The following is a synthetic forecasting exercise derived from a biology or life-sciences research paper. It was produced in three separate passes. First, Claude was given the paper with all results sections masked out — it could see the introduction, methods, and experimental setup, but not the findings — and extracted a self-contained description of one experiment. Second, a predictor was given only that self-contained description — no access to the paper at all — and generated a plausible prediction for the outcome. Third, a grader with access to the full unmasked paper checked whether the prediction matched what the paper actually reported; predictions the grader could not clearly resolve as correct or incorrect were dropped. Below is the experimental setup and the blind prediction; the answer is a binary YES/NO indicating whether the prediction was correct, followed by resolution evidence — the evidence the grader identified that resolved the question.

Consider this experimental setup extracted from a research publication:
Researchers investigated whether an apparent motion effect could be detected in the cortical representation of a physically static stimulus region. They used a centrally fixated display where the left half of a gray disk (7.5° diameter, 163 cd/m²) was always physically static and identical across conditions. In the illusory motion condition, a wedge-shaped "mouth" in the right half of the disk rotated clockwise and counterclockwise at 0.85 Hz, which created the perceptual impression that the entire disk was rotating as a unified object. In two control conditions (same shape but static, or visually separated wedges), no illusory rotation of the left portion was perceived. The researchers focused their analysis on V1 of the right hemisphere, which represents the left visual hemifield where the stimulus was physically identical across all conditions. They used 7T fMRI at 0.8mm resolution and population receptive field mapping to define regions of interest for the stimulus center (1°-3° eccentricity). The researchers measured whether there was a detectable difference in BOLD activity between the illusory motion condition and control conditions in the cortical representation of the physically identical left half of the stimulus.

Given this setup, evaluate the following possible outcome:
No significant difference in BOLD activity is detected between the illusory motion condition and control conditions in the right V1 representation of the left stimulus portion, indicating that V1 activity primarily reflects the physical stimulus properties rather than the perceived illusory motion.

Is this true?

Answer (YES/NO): NO